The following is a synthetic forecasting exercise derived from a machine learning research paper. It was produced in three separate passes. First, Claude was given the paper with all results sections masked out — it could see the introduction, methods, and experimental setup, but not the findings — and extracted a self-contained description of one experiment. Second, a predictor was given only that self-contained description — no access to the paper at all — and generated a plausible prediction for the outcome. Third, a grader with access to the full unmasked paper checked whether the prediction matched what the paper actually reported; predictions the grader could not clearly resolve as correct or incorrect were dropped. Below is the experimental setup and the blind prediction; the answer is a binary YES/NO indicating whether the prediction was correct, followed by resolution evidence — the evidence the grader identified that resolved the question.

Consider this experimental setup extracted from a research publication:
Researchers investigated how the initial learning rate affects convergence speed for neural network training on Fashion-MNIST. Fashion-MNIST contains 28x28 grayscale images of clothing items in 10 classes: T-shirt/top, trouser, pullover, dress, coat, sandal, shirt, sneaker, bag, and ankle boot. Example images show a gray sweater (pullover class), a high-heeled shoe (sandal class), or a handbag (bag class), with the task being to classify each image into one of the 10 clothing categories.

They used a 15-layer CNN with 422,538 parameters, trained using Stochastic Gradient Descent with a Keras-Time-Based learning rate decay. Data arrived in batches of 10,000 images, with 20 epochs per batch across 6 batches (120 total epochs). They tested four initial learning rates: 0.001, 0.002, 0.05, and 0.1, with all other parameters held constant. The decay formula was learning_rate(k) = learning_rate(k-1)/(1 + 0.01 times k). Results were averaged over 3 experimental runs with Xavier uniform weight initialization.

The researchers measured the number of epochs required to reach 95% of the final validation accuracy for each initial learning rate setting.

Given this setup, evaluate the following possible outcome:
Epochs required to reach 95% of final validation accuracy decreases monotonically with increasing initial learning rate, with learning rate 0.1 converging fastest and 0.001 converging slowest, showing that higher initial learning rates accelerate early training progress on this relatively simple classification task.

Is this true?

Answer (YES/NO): YES